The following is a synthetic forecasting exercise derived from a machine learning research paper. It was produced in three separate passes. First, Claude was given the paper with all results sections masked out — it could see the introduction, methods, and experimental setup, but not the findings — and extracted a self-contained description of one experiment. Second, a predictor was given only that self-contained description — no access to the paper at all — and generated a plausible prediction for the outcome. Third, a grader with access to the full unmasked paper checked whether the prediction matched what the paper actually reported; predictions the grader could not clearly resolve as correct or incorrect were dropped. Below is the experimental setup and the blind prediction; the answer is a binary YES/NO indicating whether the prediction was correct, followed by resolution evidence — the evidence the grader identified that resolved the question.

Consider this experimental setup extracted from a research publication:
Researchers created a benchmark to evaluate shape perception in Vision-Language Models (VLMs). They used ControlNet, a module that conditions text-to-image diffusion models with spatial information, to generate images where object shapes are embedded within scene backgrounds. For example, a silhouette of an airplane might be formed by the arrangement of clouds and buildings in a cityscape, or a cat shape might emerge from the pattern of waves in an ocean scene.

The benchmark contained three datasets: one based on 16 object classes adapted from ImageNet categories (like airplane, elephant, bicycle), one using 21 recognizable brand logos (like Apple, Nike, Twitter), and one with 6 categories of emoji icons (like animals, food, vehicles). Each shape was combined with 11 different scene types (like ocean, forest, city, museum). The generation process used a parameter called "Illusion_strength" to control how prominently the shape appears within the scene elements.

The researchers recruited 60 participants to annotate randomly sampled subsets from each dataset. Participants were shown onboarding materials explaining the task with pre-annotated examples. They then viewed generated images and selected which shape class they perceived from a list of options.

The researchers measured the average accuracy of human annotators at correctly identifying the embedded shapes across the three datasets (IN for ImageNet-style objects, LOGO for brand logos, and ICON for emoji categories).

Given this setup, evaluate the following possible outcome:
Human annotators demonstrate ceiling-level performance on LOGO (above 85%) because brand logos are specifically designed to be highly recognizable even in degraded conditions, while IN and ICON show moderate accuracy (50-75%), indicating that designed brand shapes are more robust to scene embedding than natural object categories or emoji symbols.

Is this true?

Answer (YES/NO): NO